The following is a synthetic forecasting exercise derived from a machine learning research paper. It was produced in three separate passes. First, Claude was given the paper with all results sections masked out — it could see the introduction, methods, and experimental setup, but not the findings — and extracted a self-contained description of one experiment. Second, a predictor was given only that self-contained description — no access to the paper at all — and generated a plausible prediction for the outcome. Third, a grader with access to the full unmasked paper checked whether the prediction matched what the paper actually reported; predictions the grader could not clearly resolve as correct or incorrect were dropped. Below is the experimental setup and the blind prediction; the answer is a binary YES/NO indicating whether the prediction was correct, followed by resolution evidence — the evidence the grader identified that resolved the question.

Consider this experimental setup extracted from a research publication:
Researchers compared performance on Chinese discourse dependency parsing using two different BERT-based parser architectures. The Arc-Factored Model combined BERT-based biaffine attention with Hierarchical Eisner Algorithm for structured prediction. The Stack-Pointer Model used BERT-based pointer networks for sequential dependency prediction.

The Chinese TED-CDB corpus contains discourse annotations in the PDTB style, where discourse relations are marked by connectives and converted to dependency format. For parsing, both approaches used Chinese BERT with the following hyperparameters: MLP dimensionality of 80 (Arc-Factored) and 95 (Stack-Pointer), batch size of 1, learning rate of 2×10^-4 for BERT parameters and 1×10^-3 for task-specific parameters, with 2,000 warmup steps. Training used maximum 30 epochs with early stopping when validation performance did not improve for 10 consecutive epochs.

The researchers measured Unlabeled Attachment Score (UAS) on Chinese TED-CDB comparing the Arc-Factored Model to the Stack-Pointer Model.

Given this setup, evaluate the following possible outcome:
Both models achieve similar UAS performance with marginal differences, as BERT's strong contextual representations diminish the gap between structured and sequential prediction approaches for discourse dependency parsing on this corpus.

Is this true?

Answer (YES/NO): YES